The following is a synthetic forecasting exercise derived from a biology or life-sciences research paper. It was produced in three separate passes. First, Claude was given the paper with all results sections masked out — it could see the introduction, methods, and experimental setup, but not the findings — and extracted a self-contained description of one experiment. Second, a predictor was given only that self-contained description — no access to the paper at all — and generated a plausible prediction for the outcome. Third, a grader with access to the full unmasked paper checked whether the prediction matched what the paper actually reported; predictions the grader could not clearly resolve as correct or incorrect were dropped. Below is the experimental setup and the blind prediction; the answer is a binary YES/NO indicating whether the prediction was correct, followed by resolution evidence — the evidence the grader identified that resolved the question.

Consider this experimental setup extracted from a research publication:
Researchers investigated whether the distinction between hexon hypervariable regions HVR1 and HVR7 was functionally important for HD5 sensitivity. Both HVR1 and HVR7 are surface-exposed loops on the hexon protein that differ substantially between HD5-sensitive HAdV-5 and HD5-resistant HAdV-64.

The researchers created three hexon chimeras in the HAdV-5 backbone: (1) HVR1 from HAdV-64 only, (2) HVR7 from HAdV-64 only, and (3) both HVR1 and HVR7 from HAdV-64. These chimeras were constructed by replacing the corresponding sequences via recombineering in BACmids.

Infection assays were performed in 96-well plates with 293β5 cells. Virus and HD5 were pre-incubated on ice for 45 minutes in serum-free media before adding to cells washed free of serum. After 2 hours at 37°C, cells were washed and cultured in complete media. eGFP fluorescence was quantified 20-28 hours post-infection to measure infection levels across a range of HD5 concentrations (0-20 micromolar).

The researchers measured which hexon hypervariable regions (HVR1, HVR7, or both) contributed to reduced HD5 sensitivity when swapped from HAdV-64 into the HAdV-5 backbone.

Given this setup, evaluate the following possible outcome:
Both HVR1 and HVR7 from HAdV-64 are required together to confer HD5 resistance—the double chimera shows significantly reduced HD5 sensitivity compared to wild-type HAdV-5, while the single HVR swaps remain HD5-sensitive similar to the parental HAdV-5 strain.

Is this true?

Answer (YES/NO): NO